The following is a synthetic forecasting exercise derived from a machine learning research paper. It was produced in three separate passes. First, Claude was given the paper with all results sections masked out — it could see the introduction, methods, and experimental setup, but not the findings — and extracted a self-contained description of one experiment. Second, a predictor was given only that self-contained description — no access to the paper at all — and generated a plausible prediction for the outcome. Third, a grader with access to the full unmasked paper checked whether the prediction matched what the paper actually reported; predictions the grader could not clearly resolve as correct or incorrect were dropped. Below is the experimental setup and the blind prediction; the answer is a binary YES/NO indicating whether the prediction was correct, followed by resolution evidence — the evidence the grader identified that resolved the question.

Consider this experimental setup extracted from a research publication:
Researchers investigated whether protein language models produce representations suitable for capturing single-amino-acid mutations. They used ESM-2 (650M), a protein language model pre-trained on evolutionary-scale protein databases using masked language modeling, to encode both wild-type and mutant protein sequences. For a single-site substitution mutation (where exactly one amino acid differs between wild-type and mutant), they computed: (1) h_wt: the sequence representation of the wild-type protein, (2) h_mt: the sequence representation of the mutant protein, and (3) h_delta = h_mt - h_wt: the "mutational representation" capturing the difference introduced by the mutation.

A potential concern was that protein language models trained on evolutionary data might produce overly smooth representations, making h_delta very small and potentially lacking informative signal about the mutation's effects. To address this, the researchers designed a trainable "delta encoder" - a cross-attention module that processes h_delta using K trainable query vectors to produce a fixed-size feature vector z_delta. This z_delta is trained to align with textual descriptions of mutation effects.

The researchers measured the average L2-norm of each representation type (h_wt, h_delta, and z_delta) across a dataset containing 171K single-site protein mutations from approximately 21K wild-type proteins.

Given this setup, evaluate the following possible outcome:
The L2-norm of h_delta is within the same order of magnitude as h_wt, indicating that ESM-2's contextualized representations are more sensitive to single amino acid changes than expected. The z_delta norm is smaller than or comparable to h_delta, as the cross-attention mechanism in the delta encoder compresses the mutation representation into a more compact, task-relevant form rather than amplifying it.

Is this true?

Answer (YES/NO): NO